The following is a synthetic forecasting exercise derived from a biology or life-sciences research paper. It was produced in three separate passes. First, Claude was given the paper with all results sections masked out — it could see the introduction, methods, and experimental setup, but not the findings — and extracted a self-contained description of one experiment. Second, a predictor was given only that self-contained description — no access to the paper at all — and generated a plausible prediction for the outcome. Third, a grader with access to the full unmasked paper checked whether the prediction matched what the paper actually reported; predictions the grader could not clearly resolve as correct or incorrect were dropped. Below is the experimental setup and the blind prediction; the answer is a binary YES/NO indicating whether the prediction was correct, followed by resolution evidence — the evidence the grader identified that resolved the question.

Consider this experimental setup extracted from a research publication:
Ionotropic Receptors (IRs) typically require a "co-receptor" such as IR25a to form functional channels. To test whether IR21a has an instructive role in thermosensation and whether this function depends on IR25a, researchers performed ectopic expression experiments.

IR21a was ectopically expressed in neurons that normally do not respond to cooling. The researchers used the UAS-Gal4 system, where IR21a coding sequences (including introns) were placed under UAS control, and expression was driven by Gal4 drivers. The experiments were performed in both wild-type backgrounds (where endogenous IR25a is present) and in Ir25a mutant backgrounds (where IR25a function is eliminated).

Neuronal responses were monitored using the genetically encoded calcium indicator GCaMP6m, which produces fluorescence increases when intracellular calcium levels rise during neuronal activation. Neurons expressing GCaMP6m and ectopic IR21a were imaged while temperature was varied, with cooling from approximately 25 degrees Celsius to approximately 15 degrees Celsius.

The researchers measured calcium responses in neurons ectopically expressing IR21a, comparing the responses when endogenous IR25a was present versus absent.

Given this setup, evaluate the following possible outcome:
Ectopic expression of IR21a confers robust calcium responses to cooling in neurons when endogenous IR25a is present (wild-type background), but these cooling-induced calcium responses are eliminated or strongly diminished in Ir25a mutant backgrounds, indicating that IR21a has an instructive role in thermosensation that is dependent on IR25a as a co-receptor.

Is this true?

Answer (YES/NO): YES